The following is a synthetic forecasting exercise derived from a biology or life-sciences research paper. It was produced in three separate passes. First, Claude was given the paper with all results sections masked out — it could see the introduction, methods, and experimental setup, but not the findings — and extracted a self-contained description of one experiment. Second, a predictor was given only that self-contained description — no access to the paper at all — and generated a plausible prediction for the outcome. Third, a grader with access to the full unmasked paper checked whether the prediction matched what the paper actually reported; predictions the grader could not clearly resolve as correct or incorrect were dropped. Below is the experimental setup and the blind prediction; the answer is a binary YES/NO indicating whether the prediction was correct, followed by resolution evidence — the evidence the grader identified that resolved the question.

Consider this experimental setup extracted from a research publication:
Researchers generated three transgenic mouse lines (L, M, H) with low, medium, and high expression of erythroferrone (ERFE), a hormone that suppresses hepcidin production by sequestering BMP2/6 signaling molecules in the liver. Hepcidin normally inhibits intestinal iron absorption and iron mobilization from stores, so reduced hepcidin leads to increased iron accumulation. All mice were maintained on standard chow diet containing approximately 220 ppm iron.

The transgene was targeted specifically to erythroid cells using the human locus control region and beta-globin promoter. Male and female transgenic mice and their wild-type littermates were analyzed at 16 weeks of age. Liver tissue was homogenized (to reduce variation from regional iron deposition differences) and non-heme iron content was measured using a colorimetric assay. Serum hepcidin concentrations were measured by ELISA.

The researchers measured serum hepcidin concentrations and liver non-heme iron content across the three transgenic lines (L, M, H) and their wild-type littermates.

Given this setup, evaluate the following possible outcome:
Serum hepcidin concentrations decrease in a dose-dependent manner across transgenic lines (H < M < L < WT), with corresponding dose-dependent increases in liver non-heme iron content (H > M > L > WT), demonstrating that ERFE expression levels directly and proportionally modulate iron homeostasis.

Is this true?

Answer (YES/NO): NO